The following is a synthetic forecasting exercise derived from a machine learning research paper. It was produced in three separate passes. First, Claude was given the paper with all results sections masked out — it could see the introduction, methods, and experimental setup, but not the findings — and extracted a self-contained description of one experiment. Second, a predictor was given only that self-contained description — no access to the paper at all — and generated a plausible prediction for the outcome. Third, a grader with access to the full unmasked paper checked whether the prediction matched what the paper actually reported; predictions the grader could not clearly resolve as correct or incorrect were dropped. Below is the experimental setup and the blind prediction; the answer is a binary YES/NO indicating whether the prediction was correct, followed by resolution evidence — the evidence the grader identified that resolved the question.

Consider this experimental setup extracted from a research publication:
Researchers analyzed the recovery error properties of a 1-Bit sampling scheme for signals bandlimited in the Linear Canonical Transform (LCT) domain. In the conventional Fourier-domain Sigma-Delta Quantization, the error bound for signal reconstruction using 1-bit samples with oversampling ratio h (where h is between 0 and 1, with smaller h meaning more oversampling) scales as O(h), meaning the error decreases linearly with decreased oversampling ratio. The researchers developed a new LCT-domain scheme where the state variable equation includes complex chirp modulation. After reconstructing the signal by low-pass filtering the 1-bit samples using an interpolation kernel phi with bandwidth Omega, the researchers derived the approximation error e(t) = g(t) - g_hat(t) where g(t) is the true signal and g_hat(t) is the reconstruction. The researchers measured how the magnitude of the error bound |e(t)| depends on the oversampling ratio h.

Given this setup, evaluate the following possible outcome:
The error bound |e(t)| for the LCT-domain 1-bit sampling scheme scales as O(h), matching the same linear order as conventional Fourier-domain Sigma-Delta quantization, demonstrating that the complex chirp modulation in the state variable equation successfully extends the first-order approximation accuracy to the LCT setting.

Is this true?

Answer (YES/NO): YES